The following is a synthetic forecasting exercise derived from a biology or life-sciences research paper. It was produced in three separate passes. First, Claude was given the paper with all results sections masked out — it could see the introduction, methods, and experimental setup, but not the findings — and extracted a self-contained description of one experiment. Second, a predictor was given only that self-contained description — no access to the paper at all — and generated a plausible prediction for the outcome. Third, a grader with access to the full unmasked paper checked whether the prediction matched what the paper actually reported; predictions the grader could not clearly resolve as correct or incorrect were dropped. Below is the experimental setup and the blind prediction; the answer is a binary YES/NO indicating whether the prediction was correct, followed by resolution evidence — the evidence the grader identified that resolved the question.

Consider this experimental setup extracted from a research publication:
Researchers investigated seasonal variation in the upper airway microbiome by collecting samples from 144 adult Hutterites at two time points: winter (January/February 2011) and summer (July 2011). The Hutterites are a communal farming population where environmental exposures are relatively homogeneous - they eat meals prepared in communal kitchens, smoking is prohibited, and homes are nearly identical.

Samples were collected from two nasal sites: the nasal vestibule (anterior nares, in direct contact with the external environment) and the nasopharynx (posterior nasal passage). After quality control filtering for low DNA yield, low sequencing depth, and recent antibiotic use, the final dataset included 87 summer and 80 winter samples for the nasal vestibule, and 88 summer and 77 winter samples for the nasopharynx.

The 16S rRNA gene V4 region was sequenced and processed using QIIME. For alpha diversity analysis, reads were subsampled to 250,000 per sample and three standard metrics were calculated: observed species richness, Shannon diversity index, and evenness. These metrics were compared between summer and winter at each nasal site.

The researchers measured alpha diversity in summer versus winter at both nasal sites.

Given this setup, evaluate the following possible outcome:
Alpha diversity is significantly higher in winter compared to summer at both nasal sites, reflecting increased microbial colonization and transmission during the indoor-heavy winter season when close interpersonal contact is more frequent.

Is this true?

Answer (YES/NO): NO